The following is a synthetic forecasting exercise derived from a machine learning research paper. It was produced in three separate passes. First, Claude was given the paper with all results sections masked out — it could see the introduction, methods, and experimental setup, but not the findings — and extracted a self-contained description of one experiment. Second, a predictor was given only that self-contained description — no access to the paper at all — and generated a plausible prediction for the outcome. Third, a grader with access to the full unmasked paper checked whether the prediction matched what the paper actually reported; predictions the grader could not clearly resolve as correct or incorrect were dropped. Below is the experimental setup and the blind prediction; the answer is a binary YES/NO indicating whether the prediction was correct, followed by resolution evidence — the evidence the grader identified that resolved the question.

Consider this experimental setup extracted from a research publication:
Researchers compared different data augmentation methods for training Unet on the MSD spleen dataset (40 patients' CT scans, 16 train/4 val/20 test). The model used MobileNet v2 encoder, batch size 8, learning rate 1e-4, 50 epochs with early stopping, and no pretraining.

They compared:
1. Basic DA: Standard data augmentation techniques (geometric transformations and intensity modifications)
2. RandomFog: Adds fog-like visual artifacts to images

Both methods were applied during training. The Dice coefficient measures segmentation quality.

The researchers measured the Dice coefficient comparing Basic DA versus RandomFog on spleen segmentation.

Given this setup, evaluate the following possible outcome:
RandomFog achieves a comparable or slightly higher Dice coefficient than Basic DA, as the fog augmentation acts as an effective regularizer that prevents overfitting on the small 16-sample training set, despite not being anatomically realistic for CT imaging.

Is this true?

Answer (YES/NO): NO